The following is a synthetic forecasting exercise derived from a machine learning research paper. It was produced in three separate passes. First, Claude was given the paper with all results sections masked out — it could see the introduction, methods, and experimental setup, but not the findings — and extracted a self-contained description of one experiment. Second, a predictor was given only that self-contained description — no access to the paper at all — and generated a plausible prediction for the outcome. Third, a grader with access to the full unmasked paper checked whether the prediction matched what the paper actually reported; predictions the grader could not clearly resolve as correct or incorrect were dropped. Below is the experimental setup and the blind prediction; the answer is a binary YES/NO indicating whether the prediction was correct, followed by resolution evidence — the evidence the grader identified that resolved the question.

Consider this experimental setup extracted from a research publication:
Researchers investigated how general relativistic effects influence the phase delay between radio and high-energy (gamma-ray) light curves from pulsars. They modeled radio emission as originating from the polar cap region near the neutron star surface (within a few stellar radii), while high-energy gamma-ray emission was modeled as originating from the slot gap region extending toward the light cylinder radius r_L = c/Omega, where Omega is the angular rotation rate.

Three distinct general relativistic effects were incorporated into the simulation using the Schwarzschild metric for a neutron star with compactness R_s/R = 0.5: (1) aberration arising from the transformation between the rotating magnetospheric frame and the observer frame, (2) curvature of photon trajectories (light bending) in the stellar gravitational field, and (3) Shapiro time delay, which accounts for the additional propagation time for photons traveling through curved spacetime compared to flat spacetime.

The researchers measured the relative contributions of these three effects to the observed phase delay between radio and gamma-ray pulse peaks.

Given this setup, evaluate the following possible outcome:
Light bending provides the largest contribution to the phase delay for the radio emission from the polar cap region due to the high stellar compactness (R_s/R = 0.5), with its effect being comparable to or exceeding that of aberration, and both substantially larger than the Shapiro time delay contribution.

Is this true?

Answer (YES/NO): NO